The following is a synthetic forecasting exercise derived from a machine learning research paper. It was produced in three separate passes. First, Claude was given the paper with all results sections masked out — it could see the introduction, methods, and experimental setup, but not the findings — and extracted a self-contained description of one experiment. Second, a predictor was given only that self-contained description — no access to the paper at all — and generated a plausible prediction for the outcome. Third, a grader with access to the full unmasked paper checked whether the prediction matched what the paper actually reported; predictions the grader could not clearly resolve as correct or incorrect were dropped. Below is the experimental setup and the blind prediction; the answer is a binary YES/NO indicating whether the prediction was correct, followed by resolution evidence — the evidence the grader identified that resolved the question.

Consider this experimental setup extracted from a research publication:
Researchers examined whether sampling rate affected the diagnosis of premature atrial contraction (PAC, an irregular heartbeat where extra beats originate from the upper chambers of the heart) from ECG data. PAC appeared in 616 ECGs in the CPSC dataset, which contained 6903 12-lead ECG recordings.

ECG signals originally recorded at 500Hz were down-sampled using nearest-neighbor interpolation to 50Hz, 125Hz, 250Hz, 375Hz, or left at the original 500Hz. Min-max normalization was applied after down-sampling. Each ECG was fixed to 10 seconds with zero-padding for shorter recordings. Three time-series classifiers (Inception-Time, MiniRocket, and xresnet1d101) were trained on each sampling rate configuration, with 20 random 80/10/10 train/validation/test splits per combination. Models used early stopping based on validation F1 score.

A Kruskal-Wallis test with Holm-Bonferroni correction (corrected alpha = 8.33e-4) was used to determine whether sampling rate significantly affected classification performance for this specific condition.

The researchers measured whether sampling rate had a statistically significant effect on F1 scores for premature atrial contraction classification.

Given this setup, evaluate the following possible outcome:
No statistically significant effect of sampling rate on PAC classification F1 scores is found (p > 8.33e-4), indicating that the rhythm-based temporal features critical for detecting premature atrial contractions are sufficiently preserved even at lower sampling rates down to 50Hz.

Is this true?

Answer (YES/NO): NO